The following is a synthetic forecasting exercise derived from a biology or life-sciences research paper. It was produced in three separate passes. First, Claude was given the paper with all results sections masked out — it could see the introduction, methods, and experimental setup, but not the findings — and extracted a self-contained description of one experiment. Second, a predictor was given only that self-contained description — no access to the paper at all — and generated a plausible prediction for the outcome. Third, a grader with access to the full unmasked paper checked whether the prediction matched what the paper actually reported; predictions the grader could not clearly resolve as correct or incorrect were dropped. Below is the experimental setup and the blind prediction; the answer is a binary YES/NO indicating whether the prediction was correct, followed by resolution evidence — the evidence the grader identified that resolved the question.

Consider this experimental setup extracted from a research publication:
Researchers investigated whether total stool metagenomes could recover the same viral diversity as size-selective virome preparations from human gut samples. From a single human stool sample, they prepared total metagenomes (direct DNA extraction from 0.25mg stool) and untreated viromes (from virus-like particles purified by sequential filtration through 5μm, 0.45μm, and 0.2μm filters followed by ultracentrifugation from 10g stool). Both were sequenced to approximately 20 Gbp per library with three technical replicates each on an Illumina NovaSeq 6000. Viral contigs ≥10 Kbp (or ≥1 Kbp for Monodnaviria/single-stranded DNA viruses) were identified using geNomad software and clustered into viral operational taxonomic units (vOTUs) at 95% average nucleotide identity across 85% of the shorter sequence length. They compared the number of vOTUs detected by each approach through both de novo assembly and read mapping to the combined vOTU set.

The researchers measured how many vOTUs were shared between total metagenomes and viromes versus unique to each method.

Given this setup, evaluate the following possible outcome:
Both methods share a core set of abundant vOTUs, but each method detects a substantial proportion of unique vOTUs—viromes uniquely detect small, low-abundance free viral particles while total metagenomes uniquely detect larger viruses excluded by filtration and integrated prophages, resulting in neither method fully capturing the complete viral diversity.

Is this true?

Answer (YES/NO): NO